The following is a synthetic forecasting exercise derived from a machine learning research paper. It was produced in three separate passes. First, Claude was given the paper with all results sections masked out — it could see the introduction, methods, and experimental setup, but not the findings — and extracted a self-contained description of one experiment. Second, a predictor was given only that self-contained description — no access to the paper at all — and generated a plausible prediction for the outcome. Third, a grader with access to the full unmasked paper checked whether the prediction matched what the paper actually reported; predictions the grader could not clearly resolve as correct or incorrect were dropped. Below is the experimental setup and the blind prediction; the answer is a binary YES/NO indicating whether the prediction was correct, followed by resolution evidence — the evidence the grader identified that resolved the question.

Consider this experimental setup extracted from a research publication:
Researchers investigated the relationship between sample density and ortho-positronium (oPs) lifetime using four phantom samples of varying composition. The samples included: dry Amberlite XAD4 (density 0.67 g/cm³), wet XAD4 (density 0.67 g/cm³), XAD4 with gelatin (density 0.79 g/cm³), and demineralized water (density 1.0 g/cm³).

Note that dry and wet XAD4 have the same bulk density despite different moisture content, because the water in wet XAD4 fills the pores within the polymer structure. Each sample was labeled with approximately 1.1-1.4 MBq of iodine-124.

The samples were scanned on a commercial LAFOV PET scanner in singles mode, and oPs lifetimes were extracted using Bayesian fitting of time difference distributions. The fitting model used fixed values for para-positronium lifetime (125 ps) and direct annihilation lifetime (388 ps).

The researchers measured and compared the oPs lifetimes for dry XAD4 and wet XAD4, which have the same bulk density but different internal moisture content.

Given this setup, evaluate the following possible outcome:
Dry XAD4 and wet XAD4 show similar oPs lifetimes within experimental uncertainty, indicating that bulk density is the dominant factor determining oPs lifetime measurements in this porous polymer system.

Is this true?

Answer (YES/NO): NO